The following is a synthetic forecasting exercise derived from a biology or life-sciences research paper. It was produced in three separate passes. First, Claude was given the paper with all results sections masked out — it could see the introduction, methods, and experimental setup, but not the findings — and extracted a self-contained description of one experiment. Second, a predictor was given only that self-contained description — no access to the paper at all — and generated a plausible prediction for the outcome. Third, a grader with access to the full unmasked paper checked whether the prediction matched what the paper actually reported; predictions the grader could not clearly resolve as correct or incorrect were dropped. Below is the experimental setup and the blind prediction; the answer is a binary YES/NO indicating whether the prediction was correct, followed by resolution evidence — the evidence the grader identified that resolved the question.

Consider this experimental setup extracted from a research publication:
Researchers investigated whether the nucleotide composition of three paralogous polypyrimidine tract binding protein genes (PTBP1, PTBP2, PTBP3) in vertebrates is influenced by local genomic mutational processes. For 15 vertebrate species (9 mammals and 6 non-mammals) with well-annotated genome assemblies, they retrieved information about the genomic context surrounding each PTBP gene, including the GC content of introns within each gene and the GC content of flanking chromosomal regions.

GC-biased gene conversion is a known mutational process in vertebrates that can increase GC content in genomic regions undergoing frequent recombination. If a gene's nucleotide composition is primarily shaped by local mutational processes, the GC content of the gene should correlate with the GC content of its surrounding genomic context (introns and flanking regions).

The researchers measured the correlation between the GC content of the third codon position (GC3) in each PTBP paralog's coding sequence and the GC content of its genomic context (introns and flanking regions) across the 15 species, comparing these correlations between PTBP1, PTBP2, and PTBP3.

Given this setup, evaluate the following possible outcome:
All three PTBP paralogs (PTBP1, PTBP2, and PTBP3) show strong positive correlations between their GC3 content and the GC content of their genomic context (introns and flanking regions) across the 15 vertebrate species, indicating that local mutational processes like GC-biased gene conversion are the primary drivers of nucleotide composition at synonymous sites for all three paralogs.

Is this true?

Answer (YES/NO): NO